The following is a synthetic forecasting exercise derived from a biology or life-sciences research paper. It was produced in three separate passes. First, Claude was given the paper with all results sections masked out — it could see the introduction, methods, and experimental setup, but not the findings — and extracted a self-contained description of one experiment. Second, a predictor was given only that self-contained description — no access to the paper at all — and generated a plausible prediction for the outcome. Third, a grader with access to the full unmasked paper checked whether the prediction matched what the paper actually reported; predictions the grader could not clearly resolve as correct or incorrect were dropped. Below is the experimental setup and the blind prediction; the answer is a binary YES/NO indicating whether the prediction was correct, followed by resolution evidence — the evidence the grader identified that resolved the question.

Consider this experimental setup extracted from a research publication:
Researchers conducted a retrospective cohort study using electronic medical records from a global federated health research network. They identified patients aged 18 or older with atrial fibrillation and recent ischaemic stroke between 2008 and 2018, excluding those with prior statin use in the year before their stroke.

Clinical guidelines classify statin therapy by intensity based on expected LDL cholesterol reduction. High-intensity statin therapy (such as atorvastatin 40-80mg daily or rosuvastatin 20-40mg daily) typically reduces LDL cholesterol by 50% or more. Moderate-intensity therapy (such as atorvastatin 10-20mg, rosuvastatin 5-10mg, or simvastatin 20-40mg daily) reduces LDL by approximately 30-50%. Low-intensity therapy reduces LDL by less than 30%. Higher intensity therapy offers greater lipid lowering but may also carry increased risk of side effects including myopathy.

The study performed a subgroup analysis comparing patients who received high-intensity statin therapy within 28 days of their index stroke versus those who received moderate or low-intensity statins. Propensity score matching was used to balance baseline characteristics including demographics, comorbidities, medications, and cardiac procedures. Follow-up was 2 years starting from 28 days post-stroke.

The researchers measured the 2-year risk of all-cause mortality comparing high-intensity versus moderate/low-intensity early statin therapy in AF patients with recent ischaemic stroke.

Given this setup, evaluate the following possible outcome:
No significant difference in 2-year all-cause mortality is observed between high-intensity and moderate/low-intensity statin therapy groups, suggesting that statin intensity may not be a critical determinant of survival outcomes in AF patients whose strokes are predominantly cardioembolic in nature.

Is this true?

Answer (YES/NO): NO